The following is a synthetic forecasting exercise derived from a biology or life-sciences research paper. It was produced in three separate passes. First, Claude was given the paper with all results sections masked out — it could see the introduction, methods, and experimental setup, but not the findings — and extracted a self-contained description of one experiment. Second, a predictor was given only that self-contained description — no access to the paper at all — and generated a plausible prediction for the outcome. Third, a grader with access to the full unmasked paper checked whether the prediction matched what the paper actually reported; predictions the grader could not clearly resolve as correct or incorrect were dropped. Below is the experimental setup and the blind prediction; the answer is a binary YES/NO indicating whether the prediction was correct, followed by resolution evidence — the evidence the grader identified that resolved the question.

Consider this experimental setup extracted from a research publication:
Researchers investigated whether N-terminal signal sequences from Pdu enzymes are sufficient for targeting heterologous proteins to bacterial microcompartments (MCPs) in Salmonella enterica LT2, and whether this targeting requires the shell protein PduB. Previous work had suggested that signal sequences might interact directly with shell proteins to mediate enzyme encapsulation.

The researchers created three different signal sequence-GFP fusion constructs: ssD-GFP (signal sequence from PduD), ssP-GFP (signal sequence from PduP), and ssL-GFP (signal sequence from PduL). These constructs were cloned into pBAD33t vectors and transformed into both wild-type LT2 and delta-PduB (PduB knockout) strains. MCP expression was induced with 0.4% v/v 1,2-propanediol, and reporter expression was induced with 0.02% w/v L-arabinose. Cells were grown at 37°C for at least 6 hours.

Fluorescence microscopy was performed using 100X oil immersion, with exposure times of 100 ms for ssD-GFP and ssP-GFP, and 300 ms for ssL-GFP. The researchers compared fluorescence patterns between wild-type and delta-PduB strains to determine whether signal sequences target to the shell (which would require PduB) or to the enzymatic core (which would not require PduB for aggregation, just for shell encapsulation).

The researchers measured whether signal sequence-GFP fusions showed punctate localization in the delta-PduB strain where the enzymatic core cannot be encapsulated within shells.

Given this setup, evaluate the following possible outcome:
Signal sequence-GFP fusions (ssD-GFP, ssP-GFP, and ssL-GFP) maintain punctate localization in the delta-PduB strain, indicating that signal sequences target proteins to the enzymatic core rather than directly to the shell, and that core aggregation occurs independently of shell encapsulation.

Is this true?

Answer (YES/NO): YES